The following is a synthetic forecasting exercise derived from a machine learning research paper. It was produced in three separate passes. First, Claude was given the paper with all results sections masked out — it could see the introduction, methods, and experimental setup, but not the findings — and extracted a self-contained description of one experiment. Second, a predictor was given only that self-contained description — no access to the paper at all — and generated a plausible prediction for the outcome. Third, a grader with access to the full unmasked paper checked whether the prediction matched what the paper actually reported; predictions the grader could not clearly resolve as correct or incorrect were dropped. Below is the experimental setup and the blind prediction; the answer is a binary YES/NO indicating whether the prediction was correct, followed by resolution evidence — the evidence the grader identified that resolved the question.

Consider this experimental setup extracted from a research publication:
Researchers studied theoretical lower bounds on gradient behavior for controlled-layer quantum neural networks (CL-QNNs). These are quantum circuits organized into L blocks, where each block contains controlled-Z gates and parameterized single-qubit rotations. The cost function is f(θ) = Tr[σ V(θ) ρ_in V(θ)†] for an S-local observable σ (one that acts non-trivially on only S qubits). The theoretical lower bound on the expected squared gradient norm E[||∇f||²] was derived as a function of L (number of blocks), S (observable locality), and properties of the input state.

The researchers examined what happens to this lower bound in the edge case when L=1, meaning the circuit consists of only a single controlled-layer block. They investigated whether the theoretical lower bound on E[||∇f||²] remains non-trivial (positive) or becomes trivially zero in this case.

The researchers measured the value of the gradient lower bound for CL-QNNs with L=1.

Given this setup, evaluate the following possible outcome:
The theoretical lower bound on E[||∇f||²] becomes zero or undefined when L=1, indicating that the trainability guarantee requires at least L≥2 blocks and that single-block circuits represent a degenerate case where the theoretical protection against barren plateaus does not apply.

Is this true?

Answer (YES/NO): YES